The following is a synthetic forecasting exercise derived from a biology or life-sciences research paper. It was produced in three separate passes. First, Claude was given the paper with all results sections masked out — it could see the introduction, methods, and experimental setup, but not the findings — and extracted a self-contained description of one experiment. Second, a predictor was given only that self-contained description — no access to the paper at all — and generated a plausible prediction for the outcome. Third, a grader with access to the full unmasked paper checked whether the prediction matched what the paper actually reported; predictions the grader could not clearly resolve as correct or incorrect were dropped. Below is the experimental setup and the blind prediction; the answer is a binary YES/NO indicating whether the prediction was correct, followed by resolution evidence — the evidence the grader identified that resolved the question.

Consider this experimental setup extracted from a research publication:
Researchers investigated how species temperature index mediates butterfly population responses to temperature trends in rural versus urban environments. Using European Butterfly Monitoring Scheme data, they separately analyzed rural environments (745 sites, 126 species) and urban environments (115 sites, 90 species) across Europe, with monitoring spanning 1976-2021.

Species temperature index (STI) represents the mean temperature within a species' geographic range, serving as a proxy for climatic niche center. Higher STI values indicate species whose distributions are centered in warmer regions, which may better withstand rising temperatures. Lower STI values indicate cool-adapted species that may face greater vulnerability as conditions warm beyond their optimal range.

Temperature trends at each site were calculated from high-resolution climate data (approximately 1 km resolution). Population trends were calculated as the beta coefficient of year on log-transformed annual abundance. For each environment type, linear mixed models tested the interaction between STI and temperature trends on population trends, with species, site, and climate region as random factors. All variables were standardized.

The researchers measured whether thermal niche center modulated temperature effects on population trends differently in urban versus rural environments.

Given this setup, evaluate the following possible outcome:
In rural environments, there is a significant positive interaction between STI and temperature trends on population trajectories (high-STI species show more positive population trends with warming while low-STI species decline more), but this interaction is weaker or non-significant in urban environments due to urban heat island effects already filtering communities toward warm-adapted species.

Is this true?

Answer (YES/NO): NO